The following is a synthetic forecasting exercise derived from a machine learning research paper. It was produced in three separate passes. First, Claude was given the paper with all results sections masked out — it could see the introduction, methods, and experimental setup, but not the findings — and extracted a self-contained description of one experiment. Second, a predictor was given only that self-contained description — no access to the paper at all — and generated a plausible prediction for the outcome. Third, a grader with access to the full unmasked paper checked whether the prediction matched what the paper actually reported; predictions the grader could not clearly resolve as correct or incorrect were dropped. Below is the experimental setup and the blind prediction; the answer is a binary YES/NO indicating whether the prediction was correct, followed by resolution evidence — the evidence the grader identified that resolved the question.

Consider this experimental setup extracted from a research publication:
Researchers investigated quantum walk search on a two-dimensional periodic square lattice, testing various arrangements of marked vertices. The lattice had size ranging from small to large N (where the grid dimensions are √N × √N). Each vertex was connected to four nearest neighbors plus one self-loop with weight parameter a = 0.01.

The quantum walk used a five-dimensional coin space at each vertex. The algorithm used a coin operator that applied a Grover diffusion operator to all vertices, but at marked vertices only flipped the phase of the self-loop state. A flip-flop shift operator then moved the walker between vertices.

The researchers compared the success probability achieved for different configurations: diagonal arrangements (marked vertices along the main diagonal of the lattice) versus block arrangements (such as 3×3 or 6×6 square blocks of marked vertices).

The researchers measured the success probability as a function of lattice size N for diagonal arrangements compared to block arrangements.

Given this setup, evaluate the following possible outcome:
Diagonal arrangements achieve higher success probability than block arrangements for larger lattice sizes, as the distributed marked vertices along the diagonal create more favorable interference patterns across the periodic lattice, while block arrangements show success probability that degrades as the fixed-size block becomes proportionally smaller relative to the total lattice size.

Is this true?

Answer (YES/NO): NO